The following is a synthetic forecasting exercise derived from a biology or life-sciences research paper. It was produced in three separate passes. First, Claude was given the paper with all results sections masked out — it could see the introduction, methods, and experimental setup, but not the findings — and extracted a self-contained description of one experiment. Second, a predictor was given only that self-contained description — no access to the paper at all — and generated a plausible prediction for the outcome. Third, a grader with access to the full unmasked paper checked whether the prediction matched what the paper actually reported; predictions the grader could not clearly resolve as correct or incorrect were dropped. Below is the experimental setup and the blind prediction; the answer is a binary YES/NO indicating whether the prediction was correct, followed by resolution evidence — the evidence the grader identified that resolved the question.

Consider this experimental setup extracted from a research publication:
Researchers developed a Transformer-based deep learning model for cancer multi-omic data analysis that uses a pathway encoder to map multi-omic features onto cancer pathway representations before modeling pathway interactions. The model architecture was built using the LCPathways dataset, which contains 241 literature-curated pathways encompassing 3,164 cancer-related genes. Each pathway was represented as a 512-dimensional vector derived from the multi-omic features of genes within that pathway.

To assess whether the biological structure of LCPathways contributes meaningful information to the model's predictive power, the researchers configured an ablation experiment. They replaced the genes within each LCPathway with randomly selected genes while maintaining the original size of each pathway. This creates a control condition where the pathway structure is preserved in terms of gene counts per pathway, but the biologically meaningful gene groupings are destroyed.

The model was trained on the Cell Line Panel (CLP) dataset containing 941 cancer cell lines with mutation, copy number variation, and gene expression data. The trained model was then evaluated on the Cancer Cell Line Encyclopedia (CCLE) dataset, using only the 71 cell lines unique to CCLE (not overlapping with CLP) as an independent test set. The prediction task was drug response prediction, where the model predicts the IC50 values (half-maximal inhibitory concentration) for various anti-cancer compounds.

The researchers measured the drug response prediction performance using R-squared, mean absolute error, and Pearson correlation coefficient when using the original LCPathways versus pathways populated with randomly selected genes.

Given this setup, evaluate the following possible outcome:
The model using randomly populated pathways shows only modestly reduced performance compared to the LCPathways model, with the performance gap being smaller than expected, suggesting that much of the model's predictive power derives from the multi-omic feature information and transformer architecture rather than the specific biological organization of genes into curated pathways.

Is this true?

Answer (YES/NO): YES